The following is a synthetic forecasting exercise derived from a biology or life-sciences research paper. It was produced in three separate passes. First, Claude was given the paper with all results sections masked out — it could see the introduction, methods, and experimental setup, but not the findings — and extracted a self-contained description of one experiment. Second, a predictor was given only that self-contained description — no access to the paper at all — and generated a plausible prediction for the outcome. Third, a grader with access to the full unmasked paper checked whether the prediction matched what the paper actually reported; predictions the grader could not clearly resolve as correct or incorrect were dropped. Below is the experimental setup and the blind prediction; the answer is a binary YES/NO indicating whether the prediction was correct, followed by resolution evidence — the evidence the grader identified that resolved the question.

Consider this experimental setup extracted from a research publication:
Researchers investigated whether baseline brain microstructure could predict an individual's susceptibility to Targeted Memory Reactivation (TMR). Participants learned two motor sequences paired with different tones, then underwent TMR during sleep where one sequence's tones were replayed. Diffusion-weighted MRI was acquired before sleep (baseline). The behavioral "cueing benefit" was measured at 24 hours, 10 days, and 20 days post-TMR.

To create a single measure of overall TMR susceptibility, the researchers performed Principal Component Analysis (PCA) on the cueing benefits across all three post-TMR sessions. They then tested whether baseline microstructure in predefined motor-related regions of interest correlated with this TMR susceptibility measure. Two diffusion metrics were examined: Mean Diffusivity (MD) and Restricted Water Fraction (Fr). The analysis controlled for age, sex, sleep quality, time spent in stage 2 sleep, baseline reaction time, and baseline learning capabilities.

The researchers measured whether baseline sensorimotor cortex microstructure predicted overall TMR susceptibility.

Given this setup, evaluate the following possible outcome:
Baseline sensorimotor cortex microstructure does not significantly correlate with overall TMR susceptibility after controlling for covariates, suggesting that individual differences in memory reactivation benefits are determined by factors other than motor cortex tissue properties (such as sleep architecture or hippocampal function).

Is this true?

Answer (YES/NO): NO